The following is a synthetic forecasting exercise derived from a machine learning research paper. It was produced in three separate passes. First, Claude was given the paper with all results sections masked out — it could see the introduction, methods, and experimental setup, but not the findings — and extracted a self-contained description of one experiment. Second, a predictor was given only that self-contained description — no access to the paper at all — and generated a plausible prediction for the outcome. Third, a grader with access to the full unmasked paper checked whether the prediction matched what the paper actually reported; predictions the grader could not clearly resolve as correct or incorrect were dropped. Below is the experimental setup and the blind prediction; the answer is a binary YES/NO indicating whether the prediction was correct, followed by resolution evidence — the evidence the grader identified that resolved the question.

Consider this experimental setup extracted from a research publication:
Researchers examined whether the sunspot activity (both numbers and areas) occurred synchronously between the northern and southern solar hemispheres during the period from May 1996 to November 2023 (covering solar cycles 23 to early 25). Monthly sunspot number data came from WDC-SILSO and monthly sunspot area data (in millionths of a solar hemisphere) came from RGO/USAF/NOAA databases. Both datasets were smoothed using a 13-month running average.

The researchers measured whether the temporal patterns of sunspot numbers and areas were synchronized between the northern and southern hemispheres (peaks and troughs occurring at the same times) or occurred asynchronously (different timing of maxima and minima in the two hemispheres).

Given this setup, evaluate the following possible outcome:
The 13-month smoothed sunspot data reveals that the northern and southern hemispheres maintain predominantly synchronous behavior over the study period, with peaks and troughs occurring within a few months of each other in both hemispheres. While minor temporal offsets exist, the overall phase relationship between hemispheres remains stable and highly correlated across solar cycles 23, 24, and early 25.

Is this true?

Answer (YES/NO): NO